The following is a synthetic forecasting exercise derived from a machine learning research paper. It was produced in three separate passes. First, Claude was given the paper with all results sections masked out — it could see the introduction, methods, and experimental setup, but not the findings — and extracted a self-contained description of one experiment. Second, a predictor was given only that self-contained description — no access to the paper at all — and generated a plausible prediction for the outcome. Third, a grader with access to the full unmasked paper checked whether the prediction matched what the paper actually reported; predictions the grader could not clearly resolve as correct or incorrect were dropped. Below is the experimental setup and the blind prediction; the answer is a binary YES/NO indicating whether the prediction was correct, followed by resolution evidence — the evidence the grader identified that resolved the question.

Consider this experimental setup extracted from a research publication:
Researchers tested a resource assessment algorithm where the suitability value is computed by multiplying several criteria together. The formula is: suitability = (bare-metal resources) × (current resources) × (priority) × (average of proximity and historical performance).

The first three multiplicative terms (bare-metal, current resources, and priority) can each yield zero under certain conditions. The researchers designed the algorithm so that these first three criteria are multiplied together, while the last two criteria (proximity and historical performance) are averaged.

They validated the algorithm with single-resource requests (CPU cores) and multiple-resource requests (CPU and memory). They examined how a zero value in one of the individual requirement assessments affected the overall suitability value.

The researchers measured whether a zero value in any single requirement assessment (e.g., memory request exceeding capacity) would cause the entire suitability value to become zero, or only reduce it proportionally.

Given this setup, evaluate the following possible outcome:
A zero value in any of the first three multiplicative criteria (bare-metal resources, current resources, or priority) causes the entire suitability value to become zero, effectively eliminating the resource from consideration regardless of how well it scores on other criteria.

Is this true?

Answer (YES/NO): YES